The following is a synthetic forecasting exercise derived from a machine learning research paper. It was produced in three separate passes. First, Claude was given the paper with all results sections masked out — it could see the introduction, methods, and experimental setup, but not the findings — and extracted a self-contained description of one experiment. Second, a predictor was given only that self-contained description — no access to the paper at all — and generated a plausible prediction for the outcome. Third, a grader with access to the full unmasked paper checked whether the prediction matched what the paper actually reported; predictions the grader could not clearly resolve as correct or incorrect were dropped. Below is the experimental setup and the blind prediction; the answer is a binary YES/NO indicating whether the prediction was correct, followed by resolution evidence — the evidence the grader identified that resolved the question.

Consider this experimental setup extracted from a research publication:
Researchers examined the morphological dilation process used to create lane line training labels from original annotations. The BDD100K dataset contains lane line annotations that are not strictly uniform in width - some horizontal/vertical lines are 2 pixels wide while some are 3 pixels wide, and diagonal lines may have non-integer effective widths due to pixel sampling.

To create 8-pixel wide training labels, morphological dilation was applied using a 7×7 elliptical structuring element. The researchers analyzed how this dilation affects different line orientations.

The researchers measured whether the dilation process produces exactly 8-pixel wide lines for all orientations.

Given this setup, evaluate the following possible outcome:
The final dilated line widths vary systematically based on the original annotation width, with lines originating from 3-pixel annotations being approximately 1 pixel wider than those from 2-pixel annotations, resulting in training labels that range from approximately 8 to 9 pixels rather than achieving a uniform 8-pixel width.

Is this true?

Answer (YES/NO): YES